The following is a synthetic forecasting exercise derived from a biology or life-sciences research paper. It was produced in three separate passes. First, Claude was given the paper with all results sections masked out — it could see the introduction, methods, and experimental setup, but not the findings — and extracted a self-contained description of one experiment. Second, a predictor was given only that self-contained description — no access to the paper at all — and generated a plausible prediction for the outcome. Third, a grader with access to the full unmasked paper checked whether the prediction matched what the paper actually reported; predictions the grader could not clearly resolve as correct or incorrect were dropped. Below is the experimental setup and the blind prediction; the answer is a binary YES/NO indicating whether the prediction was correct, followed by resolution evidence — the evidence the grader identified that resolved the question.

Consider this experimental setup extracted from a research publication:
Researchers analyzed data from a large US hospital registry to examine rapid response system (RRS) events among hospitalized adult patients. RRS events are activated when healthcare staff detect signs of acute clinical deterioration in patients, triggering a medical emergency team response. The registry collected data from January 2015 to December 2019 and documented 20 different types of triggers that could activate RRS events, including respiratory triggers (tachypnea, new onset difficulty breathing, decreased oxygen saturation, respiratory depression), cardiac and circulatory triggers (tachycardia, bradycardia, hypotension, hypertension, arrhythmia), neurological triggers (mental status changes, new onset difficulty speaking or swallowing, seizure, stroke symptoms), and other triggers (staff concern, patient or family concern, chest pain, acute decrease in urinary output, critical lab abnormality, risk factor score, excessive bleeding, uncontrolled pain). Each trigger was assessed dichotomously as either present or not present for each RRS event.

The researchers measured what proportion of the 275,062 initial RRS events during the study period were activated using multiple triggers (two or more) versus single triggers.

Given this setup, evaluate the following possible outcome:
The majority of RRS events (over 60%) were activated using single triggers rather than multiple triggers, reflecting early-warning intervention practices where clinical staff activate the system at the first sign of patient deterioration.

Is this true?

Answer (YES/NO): NO